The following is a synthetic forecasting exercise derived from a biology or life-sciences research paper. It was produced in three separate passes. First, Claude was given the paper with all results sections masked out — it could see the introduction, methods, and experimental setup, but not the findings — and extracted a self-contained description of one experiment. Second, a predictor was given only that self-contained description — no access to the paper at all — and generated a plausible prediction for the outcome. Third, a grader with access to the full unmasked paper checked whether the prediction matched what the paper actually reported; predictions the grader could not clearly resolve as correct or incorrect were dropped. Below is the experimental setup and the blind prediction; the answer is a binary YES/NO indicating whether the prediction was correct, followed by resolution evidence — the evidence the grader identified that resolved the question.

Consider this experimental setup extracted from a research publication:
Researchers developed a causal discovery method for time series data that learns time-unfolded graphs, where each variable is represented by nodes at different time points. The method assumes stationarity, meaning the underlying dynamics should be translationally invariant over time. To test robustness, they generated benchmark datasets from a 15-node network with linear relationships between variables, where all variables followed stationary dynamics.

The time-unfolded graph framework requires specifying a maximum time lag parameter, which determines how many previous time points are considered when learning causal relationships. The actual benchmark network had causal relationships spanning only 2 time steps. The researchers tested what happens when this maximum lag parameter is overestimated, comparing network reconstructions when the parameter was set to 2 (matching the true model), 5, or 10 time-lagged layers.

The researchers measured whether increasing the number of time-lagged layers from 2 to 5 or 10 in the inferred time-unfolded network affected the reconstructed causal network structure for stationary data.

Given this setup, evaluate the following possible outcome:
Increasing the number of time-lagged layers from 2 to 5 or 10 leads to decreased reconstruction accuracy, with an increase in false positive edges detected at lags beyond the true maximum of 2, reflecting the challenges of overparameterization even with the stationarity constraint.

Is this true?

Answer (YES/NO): NO